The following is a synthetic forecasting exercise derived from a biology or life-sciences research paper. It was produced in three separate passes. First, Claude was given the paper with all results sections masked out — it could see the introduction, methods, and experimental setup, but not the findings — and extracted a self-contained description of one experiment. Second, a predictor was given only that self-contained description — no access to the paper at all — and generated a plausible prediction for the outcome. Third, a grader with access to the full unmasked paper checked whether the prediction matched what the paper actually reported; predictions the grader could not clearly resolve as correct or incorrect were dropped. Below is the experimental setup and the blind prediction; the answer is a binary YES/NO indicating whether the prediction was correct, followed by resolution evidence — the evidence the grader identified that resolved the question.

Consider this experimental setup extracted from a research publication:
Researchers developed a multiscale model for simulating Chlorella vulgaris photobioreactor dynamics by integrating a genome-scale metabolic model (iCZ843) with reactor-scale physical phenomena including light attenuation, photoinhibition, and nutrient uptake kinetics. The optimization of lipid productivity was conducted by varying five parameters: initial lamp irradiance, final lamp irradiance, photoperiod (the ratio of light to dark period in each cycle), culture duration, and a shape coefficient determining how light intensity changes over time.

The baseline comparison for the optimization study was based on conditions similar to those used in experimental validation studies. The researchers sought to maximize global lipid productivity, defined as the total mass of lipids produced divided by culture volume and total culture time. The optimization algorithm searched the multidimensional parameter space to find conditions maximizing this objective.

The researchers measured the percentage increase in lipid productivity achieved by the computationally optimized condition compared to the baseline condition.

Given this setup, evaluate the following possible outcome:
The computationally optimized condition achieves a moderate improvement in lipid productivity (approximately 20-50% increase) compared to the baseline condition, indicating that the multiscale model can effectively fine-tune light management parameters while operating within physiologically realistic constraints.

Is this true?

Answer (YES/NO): YES